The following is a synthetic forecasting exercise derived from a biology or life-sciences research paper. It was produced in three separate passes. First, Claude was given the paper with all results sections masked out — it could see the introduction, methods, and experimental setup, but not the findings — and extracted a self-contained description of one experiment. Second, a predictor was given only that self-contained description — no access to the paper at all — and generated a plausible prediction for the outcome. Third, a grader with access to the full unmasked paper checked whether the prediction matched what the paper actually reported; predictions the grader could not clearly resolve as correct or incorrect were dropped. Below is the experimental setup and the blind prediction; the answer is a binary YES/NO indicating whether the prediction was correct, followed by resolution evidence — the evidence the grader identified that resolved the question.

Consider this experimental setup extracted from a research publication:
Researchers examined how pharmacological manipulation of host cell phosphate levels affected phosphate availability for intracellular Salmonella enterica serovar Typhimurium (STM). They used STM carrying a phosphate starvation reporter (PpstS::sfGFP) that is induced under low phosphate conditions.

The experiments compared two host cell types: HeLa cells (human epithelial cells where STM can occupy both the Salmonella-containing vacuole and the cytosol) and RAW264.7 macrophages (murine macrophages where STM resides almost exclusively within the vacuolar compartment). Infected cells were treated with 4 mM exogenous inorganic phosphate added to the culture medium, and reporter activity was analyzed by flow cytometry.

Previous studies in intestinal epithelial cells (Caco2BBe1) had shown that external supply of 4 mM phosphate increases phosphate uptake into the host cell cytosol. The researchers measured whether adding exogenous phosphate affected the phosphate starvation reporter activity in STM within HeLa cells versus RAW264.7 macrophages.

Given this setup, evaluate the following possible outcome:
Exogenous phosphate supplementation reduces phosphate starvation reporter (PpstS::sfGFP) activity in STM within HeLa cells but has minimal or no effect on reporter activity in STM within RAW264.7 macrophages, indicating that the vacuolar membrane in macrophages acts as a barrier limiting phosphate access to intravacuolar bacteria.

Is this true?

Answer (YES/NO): YES